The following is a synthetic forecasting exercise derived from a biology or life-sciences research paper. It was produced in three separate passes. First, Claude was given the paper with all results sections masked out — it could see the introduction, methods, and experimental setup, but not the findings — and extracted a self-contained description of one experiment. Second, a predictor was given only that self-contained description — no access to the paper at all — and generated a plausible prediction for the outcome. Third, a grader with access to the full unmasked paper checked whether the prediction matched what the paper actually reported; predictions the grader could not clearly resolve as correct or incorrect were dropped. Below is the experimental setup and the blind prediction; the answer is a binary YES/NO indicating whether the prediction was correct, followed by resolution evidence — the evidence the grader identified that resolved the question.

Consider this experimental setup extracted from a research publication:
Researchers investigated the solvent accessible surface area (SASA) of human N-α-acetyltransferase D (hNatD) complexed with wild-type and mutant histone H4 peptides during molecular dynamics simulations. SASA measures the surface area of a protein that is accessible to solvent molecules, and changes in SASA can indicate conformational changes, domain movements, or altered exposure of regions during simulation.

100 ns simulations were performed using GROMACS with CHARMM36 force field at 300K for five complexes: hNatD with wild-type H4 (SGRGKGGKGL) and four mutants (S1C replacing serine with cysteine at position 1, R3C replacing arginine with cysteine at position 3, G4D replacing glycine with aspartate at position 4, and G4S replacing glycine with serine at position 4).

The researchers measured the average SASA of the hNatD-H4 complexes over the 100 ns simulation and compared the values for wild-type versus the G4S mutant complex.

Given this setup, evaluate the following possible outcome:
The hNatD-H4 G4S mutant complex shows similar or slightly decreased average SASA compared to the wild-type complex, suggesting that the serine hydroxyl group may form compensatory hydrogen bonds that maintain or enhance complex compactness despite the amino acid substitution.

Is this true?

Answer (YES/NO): NO